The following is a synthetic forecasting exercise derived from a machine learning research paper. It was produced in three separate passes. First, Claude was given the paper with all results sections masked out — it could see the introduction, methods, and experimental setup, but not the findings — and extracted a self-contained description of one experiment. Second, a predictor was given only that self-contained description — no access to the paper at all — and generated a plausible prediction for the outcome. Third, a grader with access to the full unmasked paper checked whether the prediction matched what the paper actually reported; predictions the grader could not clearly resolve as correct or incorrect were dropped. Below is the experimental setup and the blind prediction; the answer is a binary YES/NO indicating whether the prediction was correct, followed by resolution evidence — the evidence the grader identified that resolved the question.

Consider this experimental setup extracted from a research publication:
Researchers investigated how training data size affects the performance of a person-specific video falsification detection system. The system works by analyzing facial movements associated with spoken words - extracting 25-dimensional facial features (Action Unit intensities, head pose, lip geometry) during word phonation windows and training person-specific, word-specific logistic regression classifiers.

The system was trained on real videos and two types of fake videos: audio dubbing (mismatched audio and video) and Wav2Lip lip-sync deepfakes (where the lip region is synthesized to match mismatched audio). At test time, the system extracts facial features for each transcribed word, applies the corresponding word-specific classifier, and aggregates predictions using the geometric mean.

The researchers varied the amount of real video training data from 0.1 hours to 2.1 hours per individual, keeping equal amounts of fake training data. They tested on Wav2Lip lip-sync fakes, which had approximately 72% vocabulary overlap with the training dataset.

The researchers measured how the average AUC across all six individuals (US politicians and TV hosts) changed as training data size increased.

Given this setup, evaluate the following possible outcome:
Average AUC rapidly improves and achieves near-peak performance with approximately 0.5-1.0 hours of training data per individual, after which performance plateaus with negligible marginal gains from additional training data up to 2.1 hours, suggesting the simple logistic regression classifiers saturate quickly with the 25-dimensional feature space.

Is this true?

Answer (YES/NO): NO